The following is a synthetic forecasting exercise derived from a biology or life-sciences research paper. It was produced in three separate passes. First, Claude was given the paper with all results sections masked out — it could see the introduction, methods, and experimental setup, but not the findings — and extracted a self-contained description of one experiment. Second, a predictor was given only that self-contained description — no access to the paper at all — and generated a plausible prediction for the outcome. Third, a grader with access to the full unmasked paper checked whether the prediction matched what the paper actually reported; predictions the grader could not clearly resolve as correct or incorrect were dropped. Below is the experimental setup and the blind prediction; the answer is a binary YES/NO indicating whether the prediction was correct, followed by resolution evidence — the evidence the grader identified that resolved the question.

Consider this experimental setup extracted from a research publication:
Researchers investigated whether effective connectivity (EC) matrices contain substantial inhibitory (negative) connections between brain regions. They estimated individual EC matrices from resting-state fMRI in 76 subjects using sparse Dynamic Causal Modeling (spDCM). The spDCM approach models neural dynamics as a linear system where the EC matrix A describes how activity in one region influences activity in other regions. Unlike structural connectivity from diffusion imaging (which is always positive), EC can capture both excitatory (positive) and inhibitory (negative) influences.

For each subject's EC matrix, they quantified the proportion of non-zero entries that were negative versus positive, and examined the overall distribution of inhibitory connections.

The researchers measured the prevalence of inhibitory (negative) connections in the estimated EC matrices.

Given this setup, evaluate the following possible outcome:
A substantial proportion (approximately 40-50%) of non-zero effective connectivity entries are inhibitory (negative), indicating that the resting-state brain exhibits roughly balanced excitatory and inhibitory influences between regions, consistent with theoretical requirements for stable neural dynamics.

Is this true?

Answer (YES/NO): YES